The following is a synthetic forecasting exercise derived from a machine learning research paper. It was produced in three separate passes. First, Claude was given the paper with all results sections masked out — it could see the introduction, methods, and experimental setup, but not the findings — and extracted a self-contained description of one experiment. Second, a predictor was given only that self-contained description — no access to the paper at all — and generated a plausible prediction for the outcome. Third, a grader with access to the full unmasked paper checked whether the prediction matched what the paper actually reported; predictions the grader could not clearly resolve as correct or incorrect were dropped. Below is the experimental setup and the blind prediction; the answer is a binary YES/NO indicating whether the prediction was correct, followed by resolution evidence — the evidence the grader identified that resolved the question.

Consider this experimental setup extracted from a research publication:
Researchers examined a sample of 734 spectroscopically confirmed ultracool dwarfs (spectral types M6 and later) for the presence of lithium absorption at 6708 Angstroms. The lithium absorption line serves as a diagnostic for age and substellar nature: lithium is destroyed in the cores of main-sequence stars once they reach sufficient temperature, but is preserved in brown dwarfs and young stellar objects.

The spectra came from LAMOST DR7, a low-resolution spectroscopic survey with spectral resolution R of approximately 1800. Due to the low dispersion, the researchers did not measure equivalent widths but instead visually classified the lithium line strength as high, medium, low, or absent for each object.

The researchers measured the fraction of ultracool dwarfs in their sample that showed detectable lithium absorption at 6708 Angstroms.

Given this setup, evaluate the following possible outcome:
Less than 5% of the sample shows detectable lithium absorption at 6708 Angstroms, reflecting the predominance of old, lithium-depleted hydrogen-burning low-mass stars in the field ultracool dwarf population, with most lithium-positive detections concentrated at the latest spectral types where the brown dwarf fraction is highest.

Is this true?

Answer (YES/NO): NO